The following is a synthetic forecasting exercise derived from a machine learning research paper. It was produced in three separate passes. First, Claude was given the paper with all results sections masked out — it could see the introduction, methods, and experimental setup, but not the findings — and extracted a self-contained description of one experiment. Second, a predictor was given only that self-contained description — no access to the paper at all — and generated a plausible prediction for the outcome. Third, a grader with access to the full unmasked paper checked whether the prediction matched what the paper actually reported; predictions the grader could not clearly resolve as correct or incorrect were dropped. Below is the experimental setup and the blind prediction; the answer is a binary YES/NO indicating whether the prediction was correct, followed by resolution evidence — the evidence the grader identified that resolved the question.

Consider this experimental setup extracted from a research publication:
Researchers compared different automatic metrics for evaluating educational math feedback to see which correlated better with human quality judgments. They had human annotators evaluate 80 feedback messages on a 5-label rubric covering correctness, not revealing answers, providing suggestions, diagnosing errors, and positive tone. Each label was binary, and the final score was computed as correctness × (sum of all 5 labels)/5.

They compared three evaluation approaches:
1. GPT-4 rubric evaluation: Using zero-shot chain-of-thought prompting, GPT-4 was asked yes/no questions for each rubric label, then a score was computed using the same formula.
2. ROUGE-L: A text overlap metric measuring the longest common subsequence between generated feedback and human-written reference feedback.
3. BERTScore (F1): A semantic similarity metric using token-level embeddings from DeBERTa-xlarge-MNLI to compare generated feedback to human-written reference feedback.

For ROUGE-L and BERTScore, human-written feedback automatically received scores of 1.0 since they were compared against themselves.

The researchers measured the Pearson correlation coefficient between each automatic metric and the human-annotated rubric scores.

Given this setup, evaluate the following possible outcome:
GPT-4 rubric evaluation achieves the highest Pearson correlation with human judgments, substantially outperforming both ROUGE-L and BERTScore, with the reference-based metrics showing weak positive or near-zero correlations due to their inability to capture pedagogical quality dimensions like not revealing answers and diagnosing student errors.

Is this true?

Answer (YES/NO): NO